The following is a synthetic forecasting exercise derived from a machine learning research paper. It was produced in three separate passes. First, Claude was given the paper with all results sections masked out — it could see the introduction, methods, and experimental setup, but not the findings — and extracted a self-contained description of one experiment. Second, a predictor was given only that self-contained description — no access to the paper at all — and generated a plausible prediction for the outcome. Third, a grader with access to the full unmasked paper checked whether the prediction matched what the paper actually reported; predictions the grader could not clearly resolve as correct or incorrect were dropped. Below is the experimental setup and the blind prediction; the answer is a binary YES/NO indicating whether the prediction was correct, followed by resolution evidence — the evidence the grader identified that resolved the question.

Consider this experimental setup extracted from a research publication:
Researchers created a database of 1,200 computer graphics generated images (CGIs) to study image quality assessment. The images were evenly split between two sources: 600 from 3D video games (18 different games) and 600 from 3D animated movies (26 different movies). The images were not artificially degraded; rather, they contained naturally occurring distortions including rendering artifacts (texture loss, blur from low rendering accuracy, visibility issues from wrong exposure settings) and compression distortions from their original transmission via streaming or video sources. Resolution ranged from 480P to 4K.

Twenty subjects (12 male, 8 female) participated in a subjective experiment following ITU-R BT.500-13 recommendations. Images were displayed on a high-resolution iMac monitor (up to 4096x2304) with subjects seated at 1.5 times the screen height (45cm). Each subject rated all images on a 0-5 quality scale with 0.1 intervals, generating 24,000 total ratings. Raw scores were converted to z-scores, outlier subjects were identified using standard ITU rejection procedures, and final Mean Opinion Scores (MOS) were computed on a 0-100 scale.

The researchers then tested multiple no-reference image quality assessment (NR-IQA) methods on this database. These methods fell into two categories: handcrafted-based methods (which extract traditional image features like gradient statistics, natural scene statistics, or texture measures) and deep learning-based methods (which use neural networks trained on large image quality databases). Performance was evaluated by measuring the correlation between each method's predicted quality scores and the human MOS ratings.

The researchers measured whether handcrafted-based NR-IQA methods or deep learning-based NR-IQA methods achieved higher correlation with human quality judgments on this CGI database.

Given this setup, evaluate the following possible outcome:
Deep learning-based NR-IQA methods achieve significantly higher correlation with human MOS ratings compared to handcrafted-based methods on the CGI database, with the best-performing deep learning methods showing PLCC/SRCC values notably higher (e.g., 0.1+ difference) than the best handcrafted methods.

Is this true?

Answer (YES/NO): YES